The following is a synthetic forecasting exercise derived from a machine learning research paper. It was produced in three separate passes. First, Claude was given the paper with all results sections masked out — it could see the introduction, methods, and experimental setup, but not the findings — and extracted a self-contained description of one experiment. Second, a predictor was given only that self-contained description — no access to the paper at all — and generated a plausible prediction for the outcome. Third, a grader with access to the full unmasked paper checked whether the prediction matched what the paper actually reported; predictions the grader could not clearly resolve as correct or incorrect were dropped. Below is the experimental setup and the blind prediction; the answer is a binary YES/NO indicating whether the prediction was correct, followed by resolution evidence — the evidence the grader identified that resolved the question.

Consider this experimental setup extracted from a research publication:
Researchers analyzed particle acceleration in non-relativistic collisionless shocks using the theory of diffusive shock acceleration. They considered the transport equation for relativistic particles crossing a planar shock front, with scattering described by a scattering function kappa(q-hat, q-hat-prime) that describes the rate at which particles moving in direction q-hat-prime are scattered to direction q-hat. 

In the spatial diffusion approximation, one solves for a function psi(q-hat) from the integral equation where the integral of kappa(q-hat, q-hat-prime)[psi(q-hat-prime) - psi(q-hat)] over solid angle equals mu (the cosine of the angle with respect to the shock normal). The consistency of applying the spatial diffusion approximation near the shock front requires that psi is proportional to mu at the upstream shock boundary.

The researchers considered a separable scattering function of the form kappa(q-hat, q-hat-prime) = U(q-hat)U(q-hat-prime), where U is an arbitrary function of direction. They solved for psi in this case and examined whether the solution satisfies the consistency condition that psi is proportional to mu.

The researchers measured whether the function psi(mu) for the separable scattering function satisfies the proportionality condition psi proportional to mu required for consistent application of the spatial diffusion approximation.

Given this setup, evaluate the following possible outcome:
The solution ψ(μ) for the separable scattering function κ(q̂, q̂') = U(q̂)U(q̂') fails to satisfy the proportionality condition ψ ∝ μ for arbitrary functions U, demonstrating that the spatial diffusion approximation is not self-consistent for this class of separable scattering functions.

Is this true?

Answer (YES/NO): YES